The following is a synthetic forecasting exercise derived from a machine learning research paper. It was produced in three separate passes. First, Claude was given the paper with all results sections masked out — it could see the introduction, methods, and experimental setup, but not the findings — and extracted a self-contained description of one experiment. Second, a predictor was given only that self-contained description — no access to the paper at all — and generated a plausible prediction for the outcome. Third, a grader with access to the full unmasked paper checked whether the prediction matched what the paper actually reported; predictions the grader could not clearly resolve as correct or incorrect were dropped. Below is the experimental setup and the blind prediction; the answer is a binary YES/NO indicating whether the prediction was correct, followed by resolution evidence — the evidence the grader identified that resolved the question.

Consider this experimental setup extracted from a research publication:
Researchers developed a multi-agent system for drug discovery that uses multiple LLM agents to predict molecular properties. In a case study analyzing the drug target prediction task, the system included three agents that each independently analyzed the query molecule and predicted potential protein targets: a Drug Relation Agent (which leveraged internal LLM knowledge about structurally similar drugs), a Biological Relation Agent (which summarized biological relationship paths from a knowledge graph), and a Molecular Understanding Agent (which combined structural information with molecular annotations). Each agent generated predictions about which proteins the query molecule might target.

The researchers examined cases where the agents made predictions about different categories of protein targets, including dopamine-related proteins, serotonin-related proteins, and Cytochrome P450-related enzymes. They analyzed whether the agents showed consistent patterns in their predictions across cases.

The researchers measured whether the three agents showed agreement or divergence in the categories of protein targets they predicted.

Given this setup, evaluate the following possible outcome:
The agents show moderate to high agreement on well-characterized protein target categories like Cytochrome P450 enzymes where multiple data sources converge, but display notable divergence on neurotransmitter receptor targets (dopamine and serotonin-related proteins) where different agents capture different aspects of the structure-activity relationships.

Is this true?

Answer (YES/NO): NO